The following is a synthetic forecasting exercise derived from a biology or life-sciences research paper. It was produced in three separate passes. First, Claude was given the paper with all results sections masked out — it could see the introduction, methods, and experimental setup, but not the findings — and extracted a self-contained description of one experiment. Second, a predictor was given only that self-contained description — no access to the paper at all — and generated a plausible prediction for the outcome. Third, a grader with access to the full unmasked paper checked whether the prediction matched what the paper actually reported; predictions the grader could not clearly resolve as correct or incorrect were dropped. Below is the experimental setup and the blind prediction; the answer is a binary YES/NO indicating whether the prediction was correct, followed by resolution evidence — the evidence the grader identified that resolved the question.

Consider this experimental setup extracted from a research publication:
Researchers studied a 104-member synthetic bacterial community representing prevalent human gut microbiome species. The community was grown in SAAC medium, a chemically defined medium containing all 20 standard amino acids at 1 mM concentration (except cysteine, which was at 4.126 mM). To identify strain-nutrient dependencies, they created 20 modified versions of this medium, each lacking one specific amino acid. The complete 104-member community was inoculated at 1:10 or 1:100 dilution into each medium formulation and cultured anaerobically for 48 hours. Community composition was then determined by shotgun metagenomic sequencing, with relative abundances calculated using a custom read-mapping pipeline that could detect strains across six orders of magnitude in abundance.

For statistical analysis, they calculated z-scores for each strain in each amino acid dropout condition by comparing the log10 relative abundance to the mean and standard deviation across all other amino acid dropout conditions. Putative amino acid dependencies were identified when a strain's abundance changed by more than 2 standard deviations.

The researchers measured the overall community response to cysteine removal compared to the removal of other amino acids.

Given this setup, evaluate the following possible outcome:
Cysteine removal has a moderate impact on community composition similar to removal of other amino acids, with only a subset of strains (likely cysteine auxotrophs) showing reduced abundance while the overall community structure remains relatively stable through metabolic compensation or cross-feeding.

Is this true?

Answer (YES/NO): NO